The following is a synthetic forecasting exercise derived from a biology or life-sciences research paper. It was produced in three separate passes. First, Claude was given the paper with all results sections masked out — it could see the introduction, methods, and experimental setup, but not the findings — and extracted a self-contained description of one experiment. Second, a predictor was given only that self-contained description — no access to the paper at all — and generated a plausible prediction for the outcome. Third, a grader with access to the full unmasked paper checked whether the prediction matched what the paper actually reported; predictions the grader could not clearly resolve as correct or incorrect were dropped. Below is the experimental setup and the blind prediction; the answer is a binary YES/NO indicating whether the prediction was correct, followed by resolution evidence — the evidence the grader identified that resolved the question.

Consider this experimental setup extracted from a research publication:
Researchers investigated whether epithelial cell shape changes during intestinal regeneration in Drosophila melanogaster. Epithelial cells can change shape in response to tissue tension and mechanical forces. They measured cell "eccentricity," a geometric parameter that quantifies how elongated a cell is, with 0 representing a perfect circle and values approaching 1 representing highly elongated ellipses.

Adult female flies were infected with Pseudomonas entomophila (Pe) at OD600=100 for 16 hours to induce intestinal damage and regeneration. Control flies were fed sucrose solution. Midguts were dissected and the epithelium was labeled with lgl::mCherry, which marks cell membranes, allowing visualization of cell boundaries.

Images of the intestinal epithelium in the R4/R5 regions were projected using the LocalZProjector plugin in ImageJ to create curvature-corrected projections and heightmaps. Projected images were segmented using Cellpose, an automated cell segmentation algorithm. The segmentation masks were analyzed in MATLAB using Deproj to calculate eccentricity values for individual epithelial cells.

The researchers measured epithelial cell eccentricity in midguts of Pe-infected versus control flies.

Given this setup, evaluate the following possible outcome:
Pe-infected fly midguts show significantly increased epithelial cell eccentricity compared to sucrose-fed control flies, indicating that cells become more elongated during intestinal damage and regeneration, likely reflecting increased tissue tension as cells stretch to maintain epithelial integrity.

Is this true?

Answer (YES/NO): YES